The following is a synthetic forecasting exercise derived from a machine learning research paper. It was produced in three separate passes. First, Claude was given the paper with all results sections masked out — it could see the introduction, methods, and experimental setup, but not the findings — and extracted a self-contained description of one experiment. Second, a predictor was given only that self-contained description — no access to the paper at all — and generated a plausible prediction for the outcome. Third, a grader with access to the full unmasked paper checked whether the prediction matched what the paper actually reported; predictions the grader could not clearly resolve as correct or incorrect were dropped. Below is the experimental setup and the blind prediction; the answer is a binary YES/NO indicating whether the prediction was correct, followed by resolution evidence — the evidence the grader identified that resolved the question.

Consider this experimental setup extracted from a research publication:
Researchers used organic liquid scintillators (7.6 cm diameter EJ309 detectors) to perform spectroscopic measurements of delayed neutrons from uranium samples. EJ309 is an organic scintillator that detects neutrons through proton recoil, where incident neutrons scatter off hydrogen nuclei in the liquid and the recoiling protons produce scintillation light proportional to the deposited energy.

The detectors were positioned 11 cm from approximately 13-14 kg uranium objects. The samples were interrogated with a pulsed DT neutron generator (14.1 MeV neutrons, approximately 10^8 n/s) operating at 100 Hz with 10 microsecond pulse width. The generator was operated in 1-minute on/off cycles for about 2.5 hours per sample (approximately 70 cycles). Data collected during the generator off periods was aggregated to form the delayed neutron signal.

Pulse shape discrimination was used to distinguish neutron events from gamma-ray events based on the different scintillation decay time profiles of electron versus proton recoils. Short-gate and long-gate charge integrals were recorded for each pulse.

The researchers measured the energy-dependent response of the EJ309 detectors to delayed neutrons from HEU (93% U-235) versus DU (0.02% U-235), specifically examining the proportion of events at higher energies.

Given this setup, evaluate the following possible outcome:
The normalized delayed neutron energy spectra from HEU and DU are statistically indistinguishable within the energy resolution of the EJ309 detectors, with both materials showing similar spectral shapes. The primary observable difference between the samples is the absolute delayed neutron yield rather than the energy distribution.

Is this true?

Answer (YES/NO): NO